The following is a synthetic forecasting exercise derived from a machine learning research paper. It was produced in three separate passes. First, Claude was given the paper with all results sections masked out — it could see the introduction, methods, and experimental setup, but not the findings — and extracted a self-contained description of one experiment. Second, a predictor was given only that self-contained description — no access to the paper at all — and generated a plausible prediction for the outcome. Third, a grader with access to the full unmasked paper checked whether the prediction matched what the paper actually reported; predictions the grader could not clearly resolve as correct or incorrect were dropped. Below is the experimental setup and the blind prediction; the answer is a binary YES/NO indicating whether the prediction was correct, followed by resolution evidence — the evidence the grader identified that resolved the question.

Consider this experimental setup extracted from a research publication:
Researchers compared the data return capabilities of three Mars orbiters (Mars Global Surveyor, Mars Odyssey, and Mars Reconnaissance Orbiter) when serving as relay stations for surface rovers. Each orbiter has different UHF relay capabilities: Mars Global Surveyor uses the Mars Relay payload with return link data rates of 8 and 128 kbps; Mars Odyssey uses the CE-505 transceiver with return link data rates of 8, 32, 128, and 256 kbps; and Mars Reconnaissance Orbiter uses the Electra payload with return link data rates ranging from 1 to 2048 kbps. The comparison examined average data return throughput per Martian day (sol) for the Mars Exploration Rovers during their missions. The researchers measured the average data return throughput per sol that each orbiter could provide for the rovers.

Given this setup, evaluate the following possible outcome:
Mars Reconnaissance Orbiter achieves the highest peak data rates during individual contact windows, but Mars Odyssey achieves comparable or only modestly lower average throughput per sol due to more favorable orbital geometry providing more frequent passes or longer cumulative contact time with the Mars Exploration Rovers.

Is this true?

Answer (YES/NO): NO